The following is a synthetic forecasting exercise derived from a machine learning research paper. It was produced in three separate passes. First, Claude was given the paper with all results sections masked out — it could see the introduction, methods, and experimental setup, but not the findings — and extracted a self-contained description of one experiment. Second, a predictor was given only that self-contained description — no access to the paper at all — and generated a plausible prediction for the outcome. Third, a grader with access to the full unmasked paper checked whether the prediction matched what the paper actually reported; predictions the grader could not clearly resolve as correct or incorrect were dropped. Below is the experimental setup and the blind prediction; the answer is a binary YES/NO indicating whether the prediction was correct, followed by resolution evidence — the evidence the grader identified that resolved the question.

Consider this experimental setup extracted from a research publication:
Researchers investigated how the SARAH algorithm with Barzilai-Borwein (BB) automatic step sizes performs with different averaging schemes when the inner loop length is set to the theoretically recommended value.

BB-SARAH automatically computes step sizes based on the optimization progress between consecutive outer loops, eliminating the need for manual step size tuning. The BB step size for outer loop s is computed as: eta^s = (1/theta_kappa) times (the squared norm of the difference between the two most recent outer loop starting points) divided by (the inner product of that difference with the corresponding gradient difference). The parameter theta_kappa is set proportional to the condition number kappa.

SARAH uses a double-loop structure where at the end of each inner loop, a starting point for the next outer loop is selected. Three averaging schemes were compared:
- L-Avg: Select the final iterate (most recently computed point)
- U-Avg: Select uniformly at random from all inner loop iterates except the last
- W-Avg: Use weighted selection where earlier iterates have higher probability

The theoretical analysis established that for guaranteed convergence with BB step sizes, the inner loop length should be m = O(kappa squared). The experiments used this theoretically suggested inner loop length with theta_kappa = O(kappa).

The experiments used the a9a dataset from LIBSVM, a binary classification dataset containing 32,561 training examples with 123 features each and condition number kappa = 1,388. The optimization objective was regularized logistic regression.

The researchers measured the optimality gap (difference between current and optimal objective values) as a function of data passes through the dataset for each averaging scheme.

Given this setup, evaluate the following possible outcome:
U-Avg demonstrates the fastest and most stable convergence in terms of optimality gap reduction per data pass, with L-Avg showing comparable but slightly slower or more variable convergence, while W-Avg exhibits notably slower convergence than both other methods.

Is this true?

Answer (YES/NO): NO